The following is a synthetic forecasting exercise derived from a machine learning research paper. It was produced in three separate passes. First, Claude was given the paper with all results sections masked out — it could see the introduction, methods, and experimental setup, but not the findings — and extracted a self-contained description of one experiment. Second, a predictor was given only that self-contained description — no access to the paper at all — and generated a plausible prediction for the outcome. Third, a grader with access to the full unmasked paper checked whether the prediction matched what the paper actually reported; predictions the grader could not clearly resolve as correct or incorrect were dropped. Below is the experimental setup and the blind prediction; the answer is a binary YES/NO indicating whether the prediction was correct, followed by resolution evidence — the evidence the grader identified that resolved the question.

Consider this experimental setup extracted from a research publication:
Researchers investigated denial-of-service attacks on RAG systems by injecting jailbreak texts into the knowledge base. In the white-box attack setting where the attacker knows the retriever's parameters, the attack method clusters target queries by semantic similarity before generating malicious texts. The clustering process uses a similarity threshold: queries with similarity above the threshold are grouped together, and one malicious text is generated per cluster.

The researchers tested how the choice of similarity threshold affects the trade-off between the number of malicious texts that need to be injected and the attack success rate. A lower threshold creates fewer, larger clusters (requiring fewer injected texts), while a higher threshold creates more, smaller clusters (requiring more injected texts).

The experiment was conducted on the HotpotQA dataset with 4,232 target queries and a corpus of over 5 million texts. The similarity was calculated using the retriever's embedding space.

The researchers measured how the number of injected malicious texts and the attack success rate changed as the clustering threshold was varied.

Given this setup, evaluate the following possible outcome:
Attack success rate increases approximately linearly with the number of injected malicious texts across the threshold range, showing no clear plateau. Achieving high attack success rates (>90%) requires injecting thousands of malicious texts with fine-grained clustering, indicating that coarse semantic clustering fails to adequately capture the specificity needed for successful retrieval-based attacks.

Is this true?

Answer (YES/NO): NO